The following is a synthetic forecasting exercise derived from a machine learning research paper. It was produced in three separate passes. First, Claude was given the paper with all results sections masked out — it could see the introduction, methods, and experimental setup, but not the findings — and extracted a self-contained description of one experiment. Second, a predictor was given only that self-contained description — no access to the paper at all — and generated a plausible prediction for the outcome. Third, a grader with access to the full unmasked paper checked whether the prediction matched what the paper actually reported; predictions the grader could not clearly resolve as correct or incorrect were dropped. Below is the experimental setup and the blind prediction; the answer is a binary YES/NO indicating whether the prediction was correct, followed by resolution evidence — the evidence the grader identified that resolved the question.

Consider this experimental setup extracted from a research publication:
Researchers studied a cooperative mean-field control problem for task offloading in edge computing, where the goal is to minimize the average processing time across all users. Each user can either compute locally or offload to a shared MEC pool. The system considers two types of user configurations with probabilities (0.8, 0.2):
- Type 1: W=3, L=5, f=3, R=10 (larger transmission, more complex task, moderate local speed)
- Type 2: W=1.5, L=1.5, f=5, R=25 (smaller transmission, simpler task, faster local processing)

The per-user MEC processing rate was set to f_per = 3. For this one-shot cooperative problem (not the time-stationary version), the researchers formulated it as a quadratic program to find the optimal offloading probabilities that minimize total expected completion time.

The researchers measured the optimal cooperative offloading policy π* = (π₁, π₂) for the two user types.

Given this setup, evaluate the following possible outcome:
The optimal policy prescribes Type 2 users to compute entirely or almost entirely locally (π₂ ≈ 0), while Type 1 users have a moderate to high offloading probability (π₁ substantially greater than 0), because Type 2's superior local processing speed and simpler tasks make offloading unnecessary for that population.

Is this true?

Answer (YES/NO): YES